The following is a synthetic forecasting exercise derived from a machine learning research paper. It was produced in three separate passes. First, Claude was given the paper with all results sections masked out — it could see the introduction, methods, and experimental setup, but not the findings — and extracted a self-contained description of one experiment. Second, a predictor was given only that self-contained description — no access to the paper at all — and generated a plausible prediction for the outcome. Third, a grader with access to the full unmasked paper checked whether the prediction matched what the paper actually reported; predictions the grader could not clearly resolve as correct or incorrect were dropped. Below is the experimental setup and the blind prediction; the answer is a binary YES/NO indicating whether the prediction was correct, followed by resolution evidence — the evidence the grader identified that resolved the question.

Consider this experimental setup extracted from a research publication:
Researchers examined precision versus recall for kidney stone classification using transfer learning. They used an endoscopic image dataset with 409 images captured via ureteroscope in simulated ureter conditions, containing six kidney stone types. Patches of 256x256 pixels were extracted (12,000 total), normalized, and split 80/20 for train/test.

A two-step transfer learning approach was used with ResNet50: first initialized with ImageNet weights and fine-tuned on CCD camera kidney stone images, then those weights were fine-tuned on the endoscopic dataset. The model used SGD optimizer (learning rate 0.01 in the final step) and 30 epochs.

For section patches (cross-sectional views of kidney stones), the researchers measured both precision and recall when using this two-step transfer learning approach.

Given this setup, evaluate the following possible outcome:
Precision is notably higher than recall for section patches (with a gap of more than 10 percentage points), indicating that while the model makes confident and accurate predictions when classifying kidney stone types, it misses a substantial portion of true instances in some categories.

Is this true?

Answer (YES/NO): NO